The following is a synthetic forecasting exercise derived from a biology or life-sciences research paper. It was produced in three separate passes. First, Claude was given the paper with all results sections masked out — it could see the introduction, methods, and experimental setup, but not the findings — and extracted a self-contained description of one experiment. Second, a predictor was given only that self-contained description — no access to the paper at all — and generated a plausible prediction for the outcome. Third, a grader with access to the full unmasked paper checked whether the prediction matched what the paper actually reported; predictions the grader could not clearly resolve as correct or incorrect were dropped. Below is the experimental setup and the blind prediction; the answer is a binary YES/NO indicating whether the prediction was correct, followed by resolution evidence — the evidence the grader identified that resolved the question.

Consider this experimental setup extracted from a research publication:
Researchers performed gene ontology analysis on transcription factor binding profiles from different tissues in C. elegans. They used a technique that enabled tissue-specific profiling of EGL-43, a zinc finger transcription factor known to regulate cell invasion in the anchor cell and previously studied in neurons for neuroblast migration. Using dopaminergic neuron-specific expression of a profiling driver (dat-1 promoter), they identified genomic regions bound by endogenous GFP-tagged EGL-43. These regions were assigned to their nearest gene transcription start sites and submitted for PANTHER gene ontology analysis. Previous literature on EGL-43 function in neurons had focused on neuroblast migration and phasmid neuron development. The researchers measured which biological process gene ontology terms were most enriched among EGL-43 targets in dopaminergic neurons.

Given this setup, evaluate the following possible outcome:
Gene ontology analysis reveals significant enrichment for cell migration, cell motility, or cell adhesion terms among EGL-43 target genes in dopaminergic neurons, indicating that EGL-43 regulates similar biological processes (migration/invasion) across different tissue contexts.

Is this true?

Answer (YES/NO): NO